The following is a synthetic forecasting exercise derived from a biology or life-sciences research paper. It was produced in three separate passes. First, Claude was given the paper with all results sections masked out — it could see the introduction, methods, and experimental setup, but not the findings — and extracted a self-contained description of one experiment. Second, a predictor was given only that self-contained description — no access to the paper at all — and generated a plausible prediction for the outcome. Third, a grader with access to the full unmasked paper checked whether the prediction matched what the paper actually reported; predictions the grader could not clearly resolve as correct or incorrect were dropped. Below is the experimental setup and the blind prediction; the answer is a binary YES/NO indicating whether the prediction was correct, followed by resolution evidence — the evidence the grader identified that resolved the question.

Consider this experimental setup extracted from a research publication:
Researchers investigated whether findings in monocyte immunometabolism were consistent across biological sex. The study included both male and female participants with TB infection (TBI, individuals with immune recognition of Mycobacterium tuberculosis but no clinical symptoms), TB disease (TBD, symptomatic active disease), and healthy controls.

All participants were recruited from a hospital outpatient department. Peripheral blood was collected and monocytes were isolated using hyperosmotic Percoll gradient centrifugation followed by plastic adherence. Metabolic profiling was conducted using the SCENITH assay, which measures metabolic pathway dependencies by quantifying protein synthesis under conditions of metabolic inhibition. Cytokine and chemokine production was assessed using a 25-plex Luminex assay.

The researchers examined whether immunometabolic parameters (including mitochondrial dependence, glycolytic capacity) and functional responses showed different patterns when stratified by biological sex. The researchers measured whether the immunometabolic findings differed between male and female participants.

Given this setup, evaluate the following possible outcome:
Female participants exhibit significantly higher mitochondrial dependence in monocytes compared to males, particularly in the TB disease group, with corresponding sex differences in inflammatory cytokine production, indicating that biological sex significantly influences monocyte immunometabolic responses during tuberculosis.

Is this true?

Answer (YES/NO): NO